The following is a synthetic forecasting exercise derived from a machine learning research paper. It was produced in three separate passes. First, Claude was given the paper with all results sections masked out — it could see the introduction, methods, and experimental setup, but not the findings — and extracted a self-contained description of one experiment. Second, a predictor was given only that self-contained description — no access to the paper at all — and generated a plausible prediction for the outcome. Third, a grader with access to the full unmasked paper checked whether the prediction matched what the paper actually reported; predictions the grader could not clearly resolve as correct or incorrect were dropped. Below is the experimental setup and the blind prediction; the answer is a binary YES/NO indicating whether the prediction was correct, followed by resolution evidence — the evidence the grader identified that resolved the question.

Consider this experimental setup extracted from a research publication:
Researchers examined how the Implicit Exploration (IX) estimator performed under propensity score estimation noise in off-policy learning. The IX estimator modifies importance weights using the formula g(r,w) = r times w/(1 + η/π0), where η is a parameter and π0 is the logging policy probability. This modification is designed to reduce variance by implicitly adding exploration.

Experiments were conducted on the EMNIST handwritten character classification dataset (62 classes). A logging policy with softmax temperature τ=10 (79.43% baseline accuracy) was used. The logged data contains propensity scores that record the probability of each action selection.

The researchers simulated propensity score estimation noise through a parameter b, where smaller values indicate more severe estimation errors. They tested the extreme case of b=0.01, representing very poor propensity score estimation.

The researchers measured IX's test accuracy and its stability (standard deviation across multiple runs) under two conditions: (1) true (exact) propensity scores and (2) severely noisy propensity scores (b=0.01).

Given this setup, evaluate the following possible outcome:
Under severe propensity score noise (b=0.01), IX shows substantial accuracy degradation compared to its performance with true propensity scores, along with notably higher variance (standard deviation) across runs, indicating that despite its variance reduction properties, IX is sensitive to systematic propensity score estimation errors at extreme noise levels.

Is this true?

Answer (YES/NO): YES